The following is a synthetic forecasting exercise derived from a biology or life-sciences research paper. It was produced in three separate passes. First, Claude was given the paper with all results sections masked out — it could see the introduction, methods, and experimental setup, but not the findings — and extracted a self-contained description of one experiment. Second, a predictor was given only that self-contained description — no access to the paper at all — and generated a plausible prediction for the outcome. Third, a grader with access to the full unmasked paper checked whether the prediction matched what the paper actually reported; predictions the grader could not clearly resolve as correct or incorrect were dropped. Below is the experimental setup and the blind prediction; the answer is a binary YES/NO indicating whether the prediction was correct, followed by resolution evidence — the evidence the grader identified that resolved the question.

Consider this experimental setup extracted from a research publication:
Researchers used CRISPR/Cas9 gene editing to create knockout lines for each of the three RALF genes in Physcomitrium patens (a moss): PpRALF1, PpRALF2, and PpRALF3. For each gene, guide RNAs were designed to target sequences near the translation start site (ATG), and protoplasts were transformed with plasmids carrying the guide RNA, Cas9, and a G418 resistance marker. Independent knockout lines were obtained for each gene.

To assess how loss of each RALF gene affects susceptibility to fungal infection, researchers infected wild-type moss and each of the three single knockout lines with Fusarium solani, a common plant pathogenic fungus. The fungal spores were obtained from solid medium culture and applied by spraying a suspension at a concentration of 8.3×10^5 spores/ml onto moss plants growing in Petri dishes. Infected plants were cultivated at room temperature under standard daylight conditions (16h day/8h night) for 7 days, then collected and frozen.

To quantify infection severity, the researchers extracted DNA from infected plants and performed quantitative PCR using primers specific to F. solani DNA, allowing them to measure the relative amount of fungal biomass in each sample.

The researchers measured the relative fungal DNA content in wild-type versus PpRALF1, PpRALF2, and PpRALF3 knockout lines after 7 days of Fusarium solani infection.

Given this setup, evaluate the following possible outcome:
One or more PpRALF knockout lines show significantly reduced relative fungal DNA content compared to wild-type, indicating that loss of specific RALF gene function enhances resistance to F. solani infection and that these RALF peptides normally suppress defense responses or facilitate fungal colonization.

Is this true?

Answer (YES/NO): YES